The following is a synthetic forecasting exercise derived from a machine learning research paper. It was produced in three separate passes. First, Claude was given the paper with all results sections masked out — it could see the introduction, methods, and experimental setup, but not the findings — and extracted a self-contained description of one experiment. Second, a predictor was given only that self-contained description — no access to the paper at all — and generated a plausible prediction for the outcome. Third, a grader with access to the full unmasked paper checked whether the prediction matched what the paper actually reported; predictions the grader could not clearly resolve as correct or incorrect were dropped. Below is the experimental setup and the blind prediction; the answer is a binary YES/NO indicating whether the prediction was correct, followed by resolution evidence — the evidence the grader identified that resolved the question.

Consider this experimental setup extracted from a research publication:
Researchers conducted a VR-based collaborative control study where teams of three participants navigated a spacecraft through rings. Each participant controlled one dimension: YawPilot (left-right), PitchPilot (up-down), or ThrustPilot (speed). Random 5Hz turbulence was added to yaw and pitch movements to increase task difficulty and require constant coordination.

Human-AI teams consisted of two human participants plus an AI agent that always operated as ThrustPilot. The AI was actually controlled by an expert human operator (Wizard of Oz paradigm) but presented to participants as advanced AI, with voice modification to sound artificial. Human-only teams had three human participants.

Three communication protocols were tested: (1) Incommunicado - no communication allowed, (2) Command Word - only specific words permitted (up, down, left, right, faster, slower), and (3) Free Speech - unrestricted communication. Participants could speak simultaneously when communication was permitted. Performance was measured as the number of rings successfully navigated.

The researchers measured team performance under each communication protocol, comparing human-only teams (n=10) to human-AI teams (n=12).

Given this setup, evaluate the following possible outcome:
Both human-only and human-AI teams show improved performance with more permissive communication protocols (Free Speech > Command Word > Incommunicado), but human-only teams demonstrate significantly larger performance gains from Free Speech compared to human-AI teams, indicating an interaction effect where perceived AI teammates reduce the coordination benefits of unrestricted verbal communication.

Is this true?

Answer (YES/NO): NO